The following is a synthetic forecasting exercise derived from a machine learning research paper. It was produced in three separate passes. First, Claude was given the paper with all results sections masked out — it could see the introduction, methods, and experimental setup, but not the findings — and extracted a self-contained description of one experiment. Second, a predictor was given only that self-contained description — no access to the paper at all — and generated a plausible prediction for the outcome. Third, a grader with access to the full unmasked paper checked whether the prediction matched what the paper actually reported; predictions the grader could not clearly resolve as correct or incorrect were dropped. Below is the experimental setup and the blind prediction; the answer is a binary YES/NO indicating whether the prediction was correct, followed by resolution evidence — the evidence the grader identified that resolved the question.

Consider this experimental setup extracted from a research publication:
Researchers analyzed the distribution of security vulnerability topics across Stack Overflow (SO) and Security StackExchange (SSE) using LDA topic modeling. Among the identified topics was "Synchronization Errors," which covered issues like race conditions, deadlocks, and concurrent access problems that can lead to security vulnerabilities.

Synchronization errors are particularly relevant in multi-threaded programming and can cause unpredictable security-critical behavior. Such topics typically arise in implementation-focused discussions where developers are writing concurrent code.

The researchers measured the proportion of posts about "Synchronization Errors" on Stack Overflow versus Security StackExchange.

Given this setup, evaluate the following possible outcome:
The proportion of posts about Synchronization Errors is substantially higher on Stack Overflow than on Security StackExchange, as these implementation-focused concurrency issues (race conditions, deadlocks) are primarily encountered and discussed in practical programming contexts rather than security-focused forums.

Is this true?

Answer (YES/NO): YES